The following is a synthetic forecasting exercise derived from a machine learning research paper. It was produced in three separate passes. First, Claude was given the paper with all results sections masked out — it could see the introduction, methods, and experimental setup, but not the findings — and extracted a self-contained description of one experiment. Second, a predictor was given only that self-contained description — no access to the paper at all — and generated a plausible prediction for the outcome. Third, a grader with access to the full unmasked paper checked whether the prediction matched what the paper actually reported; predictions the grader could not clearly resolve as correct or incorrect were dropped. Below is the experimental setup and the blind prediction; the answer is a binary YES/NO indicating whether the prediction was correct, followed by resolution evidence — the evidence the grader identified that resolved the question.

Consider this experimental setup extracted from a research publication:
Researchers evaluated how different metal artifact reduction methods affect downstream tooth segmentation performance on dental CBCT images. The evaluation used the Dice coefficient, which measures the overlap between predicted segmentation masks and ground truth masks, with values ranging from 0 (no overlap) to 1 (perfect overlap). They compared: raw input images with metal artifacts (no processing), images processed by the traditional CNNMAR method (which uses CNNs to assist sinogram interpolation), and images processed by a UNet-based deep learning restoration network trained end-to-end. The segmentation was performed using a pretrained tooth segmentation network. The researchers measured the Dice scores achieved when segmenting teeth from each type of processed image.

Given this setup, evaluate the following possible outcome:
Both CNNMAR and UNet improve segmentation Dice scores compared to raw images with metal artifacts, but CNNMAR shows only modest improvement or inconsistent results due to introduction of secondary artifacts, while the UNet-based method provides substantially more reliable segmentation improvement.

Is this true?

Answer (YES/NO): NO